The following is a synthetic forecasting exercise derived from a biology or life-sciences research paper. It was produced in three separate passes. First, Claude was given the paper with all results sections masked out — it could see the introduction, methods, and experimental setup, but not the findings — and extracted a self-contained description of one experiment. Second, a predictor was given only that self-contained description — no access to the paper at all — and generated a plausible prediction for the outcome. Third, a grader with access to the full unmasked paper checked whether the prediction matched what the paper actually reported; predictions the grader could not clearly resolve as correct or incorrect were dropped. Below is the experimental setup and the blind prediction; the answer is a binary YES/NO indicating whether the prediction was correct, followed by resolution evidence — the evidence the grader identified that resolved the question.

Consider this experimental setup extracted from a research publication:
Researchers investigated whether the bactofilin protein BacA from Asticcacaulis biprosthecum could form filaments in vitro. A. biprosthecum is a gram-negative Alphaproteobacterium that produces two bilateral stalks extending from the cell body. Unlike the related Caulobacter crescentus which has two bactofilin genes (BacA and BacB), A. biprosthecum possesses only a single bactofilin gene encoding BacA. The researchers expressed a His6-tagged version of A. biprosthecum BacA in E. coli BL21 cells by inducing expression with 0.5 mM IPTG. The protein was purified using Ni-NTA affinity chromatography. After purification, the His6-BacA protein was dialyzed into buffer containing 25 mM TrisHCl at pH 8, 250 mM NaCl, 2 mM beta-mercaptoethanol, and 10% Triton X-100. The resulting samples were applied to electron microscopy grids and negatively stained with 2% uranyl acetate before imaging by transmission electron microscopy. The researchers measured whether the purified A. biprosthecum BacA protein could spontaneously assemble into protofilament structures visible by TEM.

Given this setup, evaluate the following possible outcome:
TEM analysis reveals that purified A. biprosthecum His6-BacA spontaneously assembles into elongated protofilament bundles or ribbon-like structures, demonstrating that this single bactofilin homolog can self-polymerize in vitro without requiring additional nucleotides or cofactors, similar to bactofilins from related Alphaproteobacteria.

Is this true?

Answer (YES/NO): YES